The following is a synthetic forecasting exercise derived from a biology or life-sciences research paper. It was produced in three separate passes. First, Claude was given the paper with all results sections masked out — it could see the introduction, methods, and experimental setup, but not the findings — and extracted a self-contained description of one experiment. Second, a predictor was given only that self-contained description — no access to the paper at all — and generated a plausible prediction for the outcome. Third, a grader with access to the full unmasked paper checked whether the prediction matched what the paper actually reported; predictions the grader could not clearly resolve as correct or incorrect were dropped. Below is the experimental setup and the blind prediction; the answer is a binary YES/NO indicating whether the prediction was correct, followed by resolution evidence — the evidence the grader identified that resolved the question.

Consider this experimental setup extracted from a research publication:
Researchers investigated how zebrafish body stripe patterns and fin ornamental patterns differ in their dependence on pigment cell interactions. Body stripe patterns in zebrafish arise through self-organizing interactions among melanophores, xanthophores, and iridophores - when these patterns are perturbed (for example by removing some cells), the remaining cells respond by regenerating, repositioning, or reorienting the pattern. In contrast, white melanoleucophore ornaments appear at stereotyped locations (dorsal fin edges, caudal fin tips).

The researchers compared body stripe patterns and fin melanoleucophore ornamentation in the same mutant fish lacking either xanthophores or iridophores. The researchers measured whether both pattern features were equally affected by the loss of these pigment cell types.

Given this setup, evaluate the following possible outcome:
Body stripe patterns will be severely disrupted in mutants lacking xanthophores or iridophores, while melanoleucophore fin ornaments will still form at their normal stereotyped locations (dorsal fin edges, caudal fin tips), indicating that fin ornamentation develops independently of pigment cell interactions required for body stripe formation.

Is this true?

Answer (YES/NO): YES